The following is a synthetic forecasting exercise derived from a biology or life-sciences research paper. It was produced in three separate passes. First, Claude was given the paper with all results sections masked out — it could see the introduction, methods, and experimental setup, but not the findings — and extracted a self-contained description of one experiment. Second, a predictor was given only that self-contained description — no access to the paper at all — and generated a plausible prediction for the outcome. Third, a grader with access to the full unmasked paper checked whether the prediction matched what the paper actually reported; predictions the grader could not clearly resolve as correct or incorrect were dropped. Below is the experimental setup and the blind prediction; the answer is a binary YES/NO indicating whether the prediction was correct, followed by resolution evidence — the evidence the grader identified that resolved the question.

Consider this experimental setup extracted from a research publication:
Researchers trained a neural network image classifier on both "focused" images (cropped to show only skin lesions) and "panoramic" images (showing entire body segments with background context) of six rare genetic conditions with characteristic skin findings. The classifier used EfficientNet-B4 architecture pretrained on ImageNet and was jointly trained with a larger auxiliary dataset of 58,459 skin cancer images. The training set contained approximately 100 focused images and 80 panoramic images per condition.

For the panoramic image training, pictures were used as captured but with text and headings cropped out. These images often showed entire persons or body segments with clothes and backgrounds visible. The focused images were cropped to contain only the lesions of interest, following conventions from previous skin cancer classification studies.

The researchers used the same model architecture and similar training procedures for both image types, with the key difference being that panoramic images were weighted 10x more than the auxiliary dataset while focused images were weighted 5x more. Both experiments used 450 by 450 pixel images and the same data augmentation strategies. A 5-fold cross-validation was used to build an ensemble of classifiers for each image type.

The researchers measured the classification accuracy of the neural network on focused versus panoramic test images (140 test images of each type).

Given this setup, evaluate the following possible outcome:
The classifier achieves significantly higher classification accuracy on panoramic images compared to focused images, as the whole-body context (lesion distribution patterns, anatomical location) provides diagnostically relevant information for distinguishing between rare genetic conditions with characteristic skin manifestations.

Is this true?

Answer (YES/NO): NO